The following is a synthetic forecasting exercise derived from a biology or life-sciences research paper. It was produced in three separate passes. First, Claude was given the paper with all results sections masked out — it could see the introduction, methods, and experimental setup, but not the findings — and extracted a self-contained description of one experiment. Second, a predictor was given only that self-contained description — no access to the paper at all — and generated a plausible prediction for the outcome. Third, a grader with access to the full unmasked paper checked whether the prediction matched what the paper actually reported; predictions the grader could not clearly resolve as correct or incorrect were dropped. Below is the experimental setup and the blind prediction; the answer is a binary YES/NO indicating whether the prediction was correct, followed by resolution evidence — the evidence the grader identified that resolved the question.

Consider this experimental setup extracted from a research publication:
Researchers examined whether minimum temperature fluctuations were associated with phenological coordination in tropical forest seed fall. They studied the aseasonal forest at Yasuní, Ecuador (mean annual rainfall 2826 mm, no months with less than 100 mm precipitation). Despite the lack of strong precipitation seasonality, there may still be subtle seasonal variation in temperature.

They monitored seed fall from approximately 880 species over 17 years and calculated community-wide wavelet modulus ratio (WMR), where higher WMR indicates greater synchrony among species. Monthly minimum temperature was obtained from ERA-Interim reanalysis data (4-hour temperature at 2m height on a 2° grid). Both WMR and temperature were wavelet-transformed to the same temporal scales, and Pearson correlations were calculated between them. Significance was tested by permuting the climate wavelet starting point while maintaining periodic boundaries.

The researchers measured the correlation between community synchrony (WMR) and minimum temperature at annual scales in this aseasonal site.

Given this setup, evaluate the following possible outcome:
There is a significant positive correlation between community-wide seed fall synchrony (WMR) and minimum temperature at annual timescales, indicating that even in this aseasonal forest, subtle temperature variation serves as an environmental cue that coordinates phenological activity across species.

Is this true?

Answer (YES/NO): NO